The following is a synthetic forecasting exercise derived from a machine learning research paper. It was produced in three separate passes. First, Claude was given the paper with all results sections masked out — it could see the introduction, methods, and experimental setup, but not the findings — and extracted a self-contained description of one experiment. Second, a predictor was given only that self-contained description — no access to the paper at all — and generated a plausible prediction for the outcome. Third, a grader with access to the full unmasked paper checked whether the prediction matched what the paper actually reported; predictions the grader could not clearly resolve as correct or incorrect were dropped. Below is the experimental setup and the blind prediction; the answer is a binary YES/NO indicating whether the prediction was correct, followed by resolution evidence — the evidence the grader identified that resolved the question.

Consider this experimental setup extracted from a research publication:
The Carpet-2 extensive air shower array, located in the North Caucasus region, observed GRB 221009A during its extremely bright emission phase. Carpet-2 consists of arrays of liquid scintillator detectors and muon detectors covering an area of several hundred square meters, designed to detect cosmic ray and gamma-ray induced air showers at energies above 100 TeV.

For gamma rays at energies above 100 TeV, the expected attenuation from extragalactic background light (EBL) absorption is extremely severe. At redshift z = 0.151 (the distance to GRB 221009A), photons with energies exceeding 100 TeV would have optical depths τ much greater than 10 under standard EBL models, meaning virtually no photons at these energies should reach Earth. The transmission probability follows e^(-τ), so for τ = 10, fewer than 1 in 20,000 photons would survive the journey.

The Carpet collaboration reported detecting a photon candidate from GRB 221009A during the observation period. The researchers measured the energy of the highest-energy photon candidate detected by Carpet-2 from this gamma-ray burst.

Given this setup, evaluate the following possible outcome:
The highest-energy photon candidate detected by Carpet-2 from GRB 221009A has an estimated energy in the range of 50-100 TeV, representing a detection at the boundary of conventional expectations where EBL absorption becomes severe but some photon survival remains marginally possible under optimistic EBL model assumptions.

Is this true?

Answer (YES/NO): NO